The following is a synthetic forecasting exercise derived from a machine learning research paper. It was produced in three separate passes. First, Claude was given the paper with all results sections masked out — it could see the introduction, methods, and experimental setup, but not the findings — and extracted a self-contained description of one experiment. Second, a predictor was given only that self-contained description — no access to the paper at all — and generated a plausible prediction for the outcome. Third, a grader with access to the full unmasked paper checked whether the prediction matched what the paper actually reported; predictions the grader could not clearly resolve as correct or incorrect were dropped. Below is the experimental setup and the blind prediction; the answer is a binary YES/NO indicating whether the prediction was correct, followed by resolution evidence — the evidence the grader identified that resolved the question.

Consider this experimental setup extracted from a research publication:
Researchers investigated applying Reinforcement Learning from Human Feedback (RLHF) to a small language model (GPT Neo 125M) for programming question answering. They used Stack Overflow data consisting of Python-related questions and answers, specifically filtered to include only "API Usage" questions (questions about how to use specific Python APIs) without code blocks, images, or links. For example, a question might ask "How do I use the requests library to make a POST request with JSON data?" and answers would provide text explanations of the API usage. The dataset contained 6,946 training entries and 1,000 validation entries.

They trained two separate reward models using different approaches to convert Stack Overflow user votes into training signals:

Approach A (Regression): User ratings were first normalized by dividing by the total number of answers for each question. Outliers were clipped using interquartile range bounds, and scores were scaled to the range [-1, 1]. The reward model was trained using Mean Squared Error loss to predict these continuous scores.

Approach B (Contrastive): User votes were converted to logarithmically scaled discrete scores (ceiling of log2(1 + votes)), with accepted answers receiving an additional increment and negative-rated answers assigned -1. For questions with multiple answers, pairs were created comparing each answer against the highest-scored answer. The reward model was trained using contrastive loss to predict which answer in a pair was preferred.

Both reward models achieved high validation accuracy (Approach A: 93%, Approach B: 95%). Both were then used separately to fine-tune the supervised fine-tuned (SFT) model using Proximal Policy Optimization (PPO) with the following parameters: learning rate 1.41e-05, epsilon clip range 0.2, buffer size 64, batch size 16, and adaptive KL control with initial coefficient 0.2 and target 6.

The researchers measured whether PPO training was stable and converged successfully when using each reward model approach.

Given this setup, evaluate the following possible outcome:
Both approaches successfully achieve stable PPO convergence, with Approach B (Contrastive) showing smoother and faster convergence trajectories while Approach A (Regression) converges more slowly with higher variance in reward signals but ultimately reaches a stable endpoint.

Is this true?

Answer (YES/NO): NO